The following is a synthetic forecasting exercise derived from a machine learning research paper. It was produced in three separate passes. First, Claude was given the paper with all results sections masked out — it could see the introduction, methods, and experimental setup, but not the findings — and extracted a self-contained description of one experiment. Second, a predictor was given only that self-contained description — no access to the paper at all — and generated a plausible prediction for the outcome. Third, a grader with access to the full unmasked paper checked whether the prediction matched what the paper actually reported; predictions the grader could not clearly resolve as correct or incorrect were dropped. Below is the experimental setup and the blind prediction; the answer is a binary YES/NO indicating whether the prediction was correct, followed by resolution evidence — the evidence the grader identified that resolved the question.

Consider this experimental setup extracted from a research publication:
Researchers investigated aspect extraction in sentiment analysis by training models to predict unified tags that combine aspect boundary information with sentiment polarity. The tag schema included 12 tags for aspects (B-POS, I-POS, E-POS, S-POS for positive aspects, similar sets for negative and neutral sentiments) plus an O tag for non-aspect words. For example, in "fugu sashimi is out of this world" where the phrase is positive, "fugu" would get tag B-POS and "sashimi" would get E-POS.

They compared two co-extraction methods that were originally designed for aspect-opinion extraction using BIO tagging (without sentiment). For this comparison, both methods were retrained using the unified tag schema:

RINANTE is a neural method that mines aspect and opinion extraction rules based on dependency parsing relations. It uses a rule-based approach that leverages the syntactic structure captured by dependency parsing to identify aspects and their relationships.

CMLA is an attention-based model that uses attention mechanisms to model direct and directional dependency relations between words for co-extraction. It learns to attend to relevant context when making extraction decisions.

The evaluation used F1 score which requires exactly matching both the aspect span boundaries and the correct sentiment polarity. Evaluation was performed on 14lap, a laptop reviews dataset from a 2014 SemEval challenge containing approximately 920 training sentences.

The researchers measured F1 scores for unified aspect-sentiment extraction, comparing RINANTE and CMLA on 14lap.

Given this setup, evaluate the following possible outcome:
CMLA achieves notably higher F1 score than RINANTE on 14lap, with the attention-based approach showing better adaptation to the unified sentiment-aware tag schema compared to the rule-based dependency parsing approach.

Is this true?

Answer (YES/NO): YES